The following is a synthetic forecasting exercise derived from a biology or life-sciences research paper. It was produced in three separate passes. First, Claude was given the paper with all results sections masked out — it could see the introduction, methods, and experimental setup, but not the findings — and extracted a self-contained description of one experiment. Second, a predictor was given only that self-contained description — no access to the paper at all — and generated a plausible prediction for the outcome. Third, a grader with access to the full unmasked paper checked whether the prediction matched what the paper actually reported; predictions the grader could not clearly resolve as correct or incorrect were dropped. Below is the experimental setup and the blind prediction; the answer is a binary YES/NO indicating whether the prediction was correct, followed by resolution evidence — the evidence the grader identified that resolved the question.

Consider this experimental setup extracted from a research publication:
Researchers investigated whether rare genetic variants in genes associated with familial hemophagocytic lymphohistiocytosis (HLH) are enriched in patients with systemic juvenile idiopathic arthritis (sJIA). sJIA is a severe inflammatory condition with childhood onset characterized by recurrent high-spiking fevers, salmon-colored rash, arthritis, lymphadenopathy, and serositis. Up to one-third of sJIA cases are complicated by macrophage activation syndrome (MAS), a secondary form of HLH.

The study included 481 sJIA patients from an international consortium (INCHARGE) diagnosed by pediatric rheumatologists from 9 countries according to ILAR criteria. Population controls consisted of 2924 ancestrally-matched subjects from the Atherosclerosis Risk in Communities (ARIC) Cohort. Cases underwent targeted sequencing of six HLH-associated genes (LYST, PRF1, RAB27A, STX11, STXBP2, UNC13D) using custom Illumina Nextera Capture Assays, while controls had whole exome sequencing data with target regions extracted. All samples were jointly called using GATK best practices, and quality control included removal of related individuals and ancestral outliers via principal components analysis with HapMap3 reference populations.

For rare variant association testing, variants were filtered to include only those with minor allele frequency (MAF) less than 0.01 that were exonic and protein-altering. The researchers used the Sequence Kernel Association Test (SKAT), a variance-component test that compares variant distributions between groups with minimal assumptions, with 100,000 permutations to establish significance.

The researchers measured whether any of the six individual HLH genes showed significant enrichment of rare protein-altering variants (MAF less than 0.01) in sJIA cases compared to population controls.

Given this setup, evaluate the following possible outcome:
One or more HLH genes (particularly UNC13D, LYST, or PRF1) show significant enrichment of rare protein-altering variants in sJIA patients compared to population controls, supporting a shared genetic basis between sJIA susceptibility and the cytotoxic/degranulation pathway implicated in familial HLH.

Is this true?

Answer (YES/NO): NO